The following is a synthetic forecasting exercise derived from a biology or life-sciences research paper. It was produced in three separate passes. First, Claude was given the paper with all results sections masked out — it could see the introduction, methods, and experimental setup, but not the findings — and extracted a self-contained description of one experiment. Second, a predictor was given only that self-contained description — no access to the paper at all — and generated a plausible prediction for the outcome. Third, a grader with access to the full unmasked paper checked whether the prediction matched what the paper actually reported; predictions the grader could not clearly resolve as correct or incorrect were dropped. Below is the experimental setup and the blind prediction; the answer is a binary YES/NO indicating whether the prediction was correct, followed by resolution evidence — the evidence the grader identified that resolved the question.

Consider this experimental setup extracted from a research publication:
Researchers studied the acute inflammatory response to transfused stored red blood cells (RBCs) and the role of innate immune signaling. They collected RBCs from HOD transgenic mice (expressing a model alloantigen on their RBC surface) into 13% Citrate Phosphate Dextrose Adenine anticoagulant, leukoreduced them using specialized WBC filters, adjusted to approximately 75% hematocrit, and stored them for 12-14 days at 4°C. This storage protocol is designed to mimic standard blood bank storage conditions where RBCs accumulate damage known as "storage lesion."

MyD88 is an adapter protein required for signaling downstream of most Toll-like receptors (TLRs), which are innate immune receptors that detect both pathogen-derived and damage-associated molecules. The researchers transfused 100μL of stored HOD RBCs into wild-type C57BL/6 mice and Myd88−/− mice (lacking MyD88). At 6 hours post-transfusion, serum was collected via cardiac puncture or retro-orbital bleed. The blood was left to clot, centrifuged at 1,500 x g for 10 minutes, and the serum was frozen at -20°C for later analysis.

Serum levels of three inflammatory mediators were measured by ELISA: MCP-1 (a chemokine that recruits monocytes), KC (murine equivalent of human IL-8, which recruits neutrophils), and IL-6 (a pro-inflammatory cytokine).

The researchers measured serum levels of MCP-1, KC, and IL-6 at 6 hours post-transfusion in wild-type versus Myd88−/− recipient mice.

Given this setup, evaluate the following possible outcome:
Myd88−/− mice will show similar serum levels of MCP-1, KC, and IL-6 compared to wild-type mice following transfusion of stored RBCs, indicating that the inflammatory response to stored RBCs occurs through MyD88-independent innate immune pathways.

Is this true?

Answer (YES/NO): NO